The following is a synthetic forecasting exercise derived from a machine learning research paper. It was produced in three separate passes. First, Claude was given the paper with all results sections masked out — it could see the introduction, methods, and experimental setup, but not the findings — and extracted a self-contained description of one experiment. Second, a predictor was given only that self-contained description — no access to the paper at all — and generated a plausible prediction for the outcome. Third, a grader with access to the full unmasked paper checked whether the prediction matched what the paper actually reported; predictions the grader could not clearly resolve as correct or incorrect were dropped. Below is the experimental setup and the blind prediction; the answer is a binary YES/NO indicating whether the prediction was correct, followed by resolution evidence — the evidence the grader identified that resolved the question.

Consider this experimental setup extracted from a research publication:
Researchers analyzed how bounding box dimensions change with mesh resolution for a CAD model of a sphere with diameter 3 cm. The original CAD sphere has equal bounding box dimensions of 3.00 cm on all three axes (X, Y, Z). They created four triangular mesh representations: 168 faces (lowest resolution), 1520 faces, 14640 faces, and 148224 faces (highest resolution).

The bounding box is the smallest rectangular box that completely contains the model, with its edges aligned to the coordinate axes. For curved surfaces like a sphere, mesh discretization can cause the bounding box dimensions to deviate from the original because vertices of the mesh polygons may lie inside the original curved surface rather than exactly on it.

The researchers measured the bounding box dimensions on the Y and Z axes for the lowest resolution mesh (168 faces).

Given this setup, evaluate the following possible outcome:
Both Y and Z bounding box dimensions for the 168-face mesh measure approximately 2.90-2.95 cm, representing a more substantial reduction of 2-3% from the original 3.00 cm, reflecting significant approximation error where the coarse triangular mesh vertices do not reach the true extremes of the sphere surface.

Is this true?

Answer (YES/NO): NO